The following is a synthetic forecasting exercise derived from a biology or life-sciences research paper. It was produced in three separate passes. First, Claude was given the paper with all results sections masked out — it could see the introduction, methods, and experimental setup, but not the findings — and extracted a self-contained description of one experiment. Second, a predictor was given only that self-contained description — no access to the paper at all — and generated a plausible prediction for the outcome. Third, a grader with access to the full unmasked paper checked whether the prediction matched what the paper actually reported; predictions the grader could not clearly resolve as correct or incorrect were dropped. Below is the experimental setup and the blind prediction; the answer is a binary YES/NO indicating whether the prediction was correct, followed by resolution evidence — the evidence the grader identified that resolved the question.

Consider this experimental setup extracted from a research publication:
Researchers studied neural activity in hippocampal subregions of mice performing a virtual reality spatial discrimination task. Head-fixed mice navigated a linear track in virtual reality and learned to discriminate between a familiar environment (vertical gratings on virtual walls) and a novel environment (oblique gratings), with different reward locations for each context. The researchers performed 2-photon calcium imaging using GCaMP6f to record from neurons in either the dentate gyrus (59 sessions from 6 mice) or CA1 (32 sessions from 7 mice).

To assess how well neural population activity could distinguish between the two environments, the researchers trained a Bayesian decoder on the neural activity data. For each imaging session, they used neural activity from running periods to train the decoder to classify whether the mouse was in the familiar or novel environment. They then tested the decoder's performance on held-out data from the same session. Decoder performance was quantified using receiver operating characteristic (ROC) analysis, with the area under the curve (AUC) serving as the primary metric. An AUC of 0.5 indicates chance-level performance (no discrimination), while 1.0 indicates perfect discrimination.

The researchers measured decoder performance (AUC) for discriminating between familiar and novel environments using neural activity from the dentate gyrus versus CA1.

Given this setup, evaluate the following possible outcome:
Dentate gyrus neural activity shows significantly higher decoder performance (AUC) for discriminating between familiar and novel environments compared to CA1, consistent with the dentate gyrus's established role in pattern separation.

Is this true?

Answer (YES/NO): YES